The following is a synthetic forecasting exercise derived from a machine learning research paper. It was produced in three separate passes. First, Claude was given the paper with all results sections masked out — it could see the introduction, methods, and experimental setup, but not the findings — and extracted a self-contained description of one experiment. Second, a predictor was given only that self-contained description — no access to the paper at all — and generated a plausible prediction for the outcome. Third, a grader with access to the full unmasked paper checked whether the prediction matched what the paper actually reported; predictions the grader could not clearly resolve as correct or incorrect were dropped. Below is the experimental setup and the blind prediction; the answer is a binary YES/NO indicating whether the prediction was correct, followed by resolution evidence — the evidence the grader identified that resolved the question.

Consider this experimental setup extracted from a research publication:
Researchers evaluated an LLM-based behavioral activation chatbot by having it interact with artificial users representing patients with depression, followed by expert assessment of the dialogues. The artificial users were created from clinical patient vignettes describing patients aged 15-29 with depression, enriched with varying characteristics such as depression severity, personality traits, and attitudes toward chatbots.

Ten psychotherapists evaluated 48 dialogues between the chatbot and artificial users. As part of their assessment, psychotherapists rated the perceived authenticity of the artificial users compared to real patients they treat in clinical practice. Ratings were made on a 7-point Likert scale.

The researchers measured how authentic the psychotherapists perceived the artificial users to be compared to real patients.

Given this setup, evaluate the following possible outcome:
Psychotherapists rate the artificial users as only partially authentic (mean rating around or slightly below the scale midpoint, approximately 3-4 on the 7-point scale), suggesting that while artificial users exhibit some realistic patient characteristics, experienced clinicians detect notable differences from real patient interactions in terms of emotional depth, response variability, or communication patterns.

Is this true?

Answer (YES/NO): YES